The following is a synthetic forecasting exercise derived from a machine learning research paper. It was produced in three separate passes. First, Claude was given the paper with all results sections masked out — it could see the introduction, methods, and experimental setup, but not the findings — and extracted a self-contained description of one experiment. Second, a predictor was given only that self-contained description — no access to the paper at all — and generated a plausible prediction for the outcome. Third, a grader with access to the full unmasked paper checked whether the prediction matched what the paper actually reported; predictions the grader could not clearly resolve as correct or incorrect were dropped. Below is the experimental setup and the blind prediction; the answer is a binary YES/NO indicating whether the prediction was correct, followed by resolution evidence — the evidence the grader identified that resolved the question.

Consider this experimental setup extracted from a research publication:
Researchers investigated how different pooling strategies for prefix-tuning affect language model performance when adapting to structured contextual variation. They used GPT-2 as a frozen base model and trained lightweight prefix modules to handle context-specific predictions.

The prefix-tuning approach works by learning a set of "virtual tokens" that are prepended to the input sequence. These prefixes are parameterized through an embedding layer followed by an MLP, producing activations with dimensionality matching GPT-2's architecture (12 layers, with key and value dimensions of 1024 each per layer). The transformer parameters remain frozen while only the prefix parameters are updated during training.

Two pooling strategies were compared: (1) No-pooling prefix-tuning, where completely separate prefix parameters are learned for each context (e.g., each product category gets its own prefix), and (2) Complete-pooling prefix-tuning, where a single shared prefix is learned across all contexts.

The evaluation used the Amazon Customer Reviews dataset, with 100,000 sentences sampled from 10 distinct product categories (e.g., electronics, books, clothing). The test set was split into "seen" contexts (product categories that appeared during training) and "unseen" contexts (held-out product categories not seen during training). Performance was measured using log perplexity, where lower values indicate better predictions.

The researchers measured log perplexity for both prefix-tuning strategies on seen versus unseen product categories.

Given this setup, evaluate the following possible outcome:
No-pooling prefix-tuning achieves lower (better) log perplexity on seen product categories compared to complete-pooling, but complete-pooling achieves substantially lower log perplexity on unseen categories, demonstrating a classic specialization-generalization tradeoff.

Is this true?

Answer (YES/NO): YES